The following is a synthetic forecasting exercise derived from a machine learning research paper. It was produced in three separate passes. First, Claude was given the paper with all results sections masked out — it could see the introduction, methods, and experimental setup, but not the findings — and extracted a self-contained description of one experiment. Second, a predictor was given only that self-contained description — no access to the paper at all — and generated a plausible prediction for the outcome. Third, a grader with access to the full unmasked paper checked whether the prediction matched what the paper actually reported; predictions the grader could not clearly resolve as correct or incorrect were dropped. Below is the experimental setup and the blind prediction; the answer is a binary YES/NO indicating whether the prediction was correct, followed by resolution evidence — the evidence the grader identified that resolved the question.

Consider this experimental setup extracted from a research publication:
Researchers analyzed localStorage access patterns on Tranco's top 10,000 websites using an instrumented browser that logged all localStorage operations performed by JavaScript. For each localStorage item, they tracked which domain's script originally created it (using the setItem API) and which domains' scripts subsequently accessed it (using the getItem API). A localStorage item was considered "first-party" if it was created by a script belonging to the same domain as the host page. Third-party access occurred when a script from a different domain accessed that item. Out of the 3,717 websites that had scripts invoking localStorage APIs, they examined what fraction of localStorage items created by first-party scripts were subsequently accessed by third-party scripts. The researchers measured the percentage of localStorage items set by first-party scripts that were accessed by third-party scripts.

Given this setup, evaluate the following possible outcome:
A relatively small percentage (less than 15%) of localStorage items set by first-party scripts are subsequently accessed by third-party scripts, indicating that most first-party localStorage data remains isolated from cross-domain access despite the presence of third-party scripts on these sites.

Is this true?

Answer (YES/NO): NO